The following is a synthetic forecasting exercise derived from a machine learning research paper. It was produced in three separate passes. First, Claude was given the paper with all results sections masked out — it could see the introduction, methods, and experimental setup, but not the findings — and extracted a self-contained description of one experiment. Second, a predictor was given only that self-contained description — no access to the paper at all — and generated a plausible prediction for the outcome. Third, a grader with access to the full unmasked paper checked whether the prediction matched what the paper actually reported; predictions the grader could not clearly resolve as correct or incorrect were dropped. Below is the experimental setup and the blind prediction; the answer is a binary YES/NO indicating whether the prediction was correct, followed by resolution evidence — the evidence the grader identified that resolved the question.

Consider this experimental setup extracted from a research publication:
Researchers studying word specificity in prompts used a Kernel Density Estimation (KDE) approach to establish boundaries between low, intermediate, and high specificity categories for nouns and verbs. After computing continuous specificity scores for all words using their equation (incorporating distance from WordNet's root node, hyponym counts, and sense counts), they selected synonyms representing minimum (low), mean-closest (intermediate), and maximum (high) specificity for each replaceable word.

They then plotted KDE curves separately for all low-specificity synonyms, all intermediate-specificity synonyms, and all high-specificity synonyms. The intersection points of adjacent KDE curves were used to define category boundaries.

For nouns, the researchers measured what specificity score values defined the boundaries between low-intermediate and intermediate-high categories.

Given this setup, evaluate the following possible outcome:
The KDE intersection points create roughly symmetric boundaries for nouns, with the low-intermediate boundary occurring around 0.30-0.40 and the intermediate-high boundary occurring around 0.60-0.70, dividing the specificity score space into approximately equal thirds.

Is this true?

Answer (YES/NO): NO